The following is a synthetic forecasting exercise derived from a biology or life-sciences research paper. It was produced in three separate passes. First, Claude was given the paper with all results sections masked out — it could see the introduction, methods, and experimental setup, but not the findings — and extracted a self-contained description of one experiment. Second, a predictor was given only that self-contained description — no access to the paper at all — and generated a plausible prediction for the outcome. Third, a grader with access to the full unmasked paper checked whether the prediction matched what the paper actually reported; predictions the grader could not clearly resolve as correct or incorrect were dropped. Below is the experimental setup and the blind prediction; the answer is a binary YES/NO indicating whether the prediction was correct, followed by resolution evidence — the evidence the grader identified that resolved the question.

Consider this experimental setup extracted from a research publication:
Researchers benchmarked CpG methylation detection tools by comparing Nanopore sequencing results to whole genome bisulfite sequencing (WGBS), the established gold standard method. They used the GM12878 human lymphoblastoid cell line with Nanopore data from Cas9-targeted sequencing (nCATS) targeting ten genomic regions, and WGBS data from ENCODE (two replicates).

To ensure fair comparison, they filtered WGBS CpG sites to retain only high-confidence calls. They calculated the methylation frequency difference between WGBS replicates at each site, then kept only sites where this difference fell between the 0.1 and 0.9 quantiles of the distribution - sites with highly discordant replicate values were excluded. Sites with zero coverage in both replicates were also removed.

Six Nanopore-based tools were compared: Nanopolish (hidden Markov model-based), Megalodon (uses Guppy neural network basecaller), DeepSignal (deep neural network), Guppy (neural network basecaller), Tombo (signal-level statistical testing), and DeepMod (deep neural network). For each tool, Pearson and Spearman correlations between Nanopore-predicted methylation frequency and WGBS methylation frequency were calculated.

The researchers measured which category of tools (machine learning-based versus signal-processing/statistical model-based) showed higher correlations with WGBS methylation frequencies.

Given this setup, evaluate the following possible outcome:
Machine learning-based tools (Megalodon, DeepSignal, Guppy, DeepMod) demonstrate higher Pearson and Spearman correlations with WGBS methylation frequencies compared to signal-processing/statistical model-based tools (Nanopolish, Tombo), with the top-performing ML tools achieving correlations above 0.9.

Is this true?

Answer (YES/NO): NO